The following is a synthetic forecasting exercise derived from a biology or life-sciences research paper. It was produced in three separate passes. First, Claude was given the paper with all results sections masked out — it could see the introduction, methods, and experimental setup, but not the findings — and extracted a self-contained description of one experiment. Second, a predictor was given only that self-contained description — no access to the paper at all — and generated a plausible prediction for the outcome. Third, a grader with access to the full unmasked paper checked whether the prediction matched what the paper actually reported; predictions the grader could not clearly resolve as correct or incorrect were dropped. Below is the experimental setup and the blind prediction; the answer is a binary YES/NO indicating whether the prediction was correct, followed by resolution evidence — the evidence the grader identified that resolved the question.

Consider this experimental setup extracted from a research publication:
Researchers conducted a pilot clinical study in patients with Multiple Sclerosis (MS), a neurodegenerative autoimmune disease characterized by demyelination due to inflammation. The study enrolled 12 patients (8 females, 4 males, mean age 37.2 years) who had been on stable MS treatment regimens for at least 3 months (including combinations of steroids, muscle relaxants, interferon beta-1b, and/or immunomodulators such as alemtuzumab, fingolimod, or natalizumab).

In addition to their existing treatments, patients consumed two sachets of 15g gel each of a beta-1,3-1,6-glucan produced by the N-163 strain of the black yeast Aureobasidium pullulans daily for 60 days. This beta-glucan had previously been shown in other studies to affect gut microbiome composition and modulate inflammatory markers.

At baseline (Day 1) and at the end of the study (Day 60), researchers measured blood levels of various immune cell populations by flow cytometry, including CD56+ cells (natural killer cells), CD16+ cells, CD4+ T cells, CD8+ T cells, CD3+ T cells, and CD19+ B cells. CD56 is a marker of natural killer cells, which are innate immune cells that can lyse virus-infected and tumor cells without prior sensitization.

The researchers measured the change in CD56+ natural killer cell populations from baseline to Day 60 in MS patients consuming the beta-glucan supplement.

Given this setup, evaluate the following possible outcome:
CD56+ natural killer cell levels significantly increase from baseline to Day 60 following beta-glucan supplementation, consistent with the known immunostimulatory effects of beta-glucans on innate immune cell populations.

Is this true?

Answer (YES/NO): NO